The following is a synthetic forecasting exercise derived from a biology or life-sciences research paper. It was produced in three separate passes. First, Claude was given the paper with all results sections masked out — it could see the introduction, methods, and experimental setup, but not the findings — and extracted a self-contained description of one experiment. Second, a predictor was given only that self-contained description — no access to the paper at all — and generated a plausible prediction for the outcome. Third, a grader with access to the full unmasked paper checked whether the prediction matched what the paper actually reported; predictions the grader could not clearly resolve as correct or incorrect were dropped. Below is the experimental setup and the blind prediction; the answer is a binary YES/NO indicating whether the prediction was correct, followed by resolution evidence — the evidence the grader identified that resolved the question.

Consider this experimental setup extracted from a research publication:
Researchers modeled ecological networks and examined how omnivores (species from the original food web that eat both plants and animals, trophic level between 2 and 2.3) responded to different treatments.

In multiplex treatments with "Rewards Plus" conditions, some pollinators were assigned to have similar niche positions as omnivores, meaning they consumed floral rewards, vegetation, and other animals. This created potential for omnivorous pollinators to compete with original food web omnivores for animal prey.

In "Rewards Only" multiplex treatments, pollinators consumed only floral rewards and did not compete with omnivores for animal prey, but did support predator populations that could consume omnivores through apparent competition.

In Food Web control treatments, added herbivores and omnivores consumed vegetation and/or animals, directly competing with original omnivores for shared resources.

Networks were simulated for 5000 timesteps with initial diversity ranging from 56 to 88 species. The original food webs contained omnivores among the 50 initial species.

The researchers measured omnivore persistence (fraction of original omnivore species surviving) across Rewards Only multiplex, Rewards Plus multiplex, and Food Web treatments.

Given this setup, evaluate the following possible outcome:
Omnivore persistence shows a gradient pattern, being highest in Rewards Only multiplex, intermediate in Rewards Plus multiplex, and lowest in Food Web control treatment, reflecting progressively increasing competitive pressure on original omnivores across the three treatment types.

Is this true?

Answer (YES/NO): NO